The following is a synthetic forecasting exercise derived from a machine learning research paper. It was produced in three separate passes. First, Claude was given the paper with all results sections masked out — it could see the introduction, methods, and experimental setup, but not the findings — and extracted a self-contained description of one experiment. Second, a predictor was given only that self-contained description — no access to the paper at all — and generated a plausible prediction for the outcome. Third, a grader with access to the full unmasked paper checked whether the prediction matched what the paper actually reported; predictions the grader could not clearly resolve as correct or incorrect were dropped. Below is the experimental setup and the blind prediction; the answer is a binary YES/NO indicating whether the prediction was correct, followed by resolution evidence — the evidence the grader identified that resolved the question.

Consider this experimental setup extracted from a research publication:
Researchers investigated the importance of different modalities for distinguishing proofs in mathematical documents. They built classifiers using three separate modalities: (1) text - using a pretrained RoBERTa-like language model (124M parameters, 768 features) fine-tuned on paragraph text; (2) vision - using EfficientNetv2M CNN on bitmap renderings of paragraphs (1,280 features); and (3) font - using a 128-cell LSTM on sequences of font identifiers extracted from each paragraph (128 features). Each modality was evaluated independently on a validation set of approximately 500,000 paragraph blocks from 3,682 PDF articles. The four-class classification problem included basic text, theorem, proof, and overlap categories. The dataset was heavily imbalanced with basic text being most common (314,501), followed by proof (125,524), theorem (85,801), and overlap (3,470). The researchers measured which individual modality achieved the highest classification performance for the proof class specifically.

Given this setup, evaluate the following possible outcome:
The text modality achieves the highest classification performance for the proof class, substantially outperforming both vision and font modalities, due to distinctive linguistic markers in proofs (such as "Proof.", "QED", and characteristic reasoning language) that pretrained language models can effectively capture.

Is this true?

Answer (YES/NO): YES